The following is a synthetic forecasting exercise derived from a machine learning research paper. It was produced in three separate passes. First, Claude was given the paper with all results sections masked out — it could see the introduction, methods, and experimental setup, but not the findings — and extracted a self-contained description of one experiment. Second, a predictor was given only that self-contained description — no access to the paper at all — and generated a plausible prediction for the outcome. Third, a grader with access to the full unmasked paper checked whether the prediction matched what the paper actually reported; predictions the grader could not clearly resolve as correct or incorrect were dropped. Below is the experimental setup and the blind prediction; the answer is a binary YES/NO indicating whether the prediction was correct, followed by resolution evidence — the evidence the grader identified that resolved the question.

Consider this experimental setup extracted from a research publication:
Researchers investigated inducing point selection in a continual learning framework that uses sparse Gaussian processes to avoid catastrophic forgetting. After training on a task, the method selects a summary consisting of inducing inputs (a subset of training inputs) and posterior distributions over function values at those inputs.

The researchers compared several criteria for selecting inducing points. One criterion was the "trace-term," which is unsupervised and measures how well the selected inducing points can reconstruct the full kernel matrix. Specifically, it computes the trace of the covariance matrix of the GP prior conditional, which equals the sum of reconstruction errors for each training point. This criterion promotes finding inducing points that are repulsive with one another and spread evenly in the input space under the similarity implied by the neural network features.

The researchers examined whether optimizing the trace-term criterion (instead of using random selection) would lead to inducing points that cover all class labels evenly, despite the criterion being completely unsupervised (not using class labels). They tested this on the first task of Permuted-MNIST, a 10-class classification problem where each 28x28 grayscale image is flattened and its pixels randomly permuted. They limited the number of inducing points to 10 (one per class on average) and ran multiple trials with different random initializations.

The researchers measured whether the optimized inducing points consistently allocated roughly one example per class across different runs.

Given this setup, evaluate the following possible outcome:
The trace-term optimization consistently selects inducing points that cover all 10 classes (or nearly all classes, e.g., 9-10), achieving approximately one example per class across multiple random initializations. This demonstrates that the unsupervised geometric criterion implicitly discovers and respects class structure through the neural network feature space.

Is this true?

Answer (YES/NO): YES